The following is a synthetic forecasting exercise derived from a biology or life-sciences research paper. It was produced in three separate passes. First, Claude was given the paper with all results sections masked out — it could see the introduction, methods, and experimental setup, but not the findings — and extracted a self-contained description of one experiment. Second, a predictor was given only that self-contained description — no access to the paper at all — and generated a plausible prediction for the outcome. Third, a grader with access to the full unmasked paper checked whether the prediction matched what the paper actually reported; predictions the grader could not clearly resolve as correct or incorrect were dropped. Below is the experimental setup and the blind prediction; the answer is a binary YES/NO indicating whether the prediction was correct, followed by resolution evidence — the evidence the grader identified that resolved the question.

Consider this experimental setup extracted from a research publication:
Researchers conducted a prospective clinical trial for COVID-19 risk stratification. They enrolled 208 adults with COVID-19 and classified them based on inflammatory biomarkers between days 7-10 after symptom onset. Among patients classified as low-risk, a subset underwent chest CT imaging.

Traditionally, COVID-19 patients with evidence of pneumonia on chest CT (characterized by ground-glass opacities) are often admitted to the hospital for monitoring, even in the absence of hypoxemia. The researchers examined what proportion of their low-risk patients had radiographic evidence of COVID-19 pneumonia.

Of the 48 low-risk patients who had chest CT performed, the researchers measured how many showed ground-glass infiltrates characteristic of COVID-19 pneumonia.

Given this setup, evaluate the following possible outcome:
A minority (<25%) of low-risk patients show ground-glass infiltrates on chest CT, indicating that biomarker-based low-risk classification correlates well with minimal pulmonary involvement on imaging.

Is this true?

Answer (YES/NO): NO